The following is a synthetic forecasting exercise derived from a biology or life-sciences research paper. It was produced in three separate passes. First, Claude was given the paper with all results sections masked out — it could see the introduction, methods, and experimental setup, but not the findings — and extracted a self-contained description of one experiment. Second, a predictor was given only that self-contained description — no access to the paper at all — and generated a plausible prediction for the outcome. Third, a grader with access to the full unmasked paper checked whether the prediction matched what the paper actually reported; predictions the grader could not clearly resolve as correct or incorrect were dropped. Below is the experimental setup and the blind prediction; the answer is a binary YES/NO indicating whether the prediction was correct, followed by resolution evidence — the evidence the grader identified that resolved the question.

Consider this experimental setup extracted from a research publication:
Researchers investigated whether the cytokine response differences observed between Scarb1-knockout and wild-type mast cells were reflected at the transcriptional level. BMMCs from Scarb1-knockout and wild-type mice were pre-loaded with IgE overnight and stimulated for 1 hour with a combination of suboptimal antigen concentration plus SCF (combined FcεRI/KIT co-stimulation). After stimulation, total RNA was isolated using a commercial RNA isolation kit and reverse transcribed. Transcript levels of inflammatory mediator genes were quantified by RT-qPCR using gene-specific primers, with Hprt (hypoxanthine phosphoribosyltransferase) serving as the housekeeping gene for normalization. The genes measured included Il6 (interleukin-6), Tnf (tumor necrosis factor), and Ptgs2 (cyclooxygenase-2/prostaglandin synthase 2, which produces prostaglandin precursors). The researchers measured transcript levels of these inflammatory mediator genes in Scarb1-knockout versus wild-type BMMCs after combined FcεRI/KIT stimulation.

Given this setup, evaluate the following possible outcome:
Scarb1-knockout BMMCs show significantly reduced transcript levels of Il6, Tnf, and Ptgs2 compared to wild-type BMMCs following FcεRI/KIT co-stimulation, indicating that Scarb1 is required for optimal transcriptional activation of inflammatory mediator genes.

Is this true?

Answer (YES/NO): NO